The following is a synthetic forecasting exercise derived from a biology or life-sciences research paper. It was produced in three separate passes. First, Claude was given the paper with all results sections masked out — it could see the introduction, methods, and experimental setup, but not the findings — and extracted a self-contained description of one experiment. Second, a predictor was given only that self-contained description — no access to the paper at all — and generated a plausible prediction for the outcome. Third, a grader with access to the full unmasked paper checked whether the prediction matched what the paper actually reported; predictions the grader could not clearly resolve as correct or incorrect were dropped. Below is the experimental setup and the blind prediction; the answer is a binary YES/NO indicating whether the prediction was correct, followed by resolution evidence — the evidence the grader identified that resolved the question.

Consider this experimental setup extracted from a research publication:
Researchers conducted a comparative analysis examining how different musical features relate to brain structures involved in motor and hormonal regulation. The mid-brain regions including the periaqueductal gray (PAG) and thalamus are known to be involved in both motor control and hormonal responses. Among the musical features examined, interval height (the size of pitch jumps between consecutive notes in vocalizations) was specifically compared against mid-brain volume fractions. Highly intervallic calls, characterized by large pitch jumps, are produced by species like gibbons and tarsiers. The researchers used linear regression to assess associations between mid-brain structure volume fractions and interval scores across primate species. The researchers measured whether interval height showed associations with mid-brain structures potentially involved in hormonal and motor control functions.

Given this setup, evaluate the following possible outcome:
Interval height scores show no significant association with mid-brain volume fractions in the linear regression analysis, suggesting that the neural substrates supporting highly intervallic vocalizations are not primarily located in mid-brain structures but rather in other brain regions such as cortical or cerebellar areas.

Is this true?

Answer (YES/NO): NO